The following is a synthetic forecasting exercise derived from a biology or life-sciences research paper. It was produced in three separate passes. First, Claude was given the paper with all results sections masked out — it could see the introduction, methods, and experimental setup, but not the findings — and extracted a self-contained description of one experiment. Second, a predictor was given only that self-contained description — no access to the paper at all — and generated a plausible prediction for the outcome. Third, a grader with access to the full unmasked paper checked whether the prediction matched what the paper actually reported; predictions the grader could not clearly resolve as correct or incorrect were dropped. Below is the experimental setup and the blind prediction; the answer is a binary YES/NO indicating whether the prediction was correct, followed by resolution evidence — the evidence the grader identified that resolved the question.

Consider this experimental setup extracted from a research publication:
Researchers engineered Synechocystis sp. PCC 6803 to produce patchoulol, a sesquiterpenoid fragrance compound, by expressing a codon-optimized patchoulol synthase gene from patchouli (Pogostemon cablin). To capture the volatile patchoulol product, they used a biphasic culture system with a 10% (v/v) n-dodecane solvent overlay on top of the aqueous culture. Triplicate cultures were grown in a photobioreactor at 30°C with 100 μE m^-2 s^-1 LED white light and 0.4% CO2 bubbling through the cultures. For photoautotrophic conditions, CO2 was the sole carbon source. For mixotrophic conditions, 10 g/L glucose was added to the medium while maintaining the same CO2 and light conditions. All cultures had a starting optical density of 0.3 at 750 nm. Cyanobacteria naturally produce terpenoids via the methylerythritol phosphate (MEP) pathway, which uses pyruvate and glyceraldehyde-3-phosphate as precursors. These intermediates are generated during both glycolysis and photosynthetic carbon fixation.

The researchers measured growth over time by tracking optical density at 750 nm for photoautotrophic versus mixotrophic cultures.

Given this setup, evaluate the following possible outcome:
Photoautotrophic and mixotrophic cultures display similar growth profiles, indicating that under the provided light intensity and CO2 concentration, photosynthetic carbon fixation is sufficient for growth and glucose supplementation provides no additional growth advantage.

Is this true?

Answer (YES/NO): NO